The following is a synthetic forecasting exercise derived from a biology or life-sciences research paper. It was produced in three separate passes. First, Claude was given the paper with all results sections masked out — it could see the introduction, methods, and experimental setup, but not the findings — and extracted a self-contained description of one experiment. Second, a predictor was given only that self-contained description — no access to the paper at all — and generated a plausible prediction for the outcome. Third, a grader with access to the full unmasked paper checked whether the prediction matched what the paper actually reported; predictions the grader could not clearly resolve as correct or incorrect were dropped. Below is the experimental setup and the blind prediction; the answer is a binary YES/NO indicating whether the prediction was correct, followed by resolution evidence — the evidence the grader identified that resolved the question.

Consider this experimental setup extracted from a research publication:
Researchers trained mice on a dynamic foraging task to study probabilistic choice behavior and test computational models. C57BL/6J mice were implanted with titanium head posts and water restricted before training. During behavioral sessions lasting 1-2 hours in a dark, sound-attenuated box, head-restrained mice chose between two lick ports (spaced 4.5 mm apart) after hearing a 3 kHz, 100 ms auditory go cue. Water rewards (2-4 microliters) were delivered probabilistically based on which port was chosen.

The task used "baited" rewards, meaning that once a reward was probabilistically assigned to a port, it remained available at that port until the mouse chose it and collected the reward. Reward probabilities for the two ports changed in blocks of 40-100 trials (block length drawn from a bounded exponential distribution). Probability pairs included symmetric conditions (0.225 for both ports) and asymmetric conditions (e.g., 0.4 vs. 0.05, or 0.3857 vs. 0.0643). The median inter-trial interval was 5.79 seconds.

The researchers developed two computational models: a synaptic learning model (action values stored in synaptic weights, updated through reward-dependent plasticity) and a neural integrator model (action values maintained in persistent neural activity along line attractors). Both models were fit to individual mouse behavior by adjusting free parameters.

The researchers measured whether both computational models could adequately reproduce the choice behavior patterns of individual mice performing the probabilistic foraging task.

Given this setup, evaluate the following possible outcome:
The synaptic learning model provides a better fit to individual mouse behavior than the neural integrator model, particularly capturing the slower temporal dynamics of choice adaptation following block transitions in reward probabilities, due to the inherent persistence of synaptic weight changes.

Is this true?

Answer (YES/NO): NO